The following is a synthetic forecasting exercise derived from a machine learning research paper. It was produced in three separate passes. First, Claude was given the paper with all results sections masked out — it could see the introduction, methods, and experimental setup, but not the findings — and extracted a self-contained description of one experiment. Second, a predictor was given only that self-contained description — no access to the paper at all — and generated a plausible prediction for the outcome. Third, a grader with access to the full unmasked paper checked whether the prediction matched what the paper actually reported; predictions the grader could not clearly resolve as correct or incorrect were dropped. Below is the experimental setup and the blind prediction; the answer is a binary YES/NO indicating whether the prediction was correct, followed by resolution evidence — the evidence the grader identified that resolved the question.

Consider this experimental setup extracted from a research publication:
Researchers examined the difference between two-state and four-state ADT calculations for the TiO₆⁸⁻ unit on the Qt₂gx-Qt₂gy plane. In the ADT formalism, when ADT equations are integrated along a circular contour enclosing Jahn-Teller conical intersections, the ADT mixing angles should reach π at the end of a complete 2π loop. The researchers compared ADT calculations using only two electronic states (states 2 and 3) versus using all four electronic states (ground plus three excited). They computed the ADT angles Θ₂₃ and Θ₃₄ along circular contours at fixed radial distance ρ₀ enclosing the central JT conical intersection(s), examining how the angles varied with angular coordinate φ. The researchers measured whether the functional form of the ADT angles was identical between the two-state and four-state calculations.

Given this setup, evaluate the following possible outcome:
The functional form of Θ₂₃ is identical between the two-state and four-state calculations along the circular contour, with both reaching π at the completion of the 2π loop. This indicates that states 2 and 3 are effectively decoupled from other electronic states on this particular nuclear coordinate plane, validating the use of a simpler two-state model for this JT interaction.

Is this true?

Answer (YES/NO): NO